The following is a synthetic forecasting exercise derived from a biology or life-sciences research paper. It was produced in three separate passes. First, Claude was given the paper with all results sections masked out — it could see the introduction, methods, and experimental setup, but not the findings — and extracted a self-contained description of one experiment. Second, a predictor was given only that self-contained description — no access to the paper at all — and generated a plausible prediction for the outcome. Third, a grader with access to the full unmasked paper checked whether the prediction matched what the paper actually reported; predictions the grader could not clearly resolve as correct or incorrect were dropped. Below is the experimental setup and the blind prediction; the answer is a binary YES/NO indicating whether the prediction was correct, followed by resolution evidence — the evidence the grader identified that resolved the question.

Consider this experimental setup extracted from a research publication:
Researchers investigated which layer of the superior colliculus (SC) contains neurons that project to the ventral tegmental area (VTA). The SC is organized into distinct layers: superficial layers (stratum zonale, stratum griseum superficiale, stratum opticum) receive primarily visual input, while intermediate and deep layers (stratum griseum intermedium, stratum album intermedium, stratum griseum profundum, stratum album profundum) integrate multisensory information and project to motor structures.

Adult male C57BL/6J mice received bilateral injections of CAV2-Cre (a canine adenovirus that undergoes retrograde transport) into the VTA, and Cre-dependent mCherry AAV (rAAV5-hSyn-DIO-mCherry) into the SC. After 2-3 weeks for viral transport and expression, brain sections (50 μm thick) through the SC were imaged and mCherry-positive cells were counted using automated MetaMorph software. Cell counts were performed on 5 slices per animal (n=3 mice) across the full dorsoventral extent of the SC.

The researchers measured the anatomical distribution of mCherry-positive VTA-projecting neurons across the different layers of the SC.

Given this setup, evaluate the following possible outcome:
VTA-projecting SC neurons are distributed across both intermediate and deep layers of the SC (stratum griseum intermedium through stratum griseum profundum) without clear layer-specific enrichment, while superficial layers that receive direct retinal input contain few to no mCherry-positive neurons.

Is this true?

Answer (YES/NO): NO